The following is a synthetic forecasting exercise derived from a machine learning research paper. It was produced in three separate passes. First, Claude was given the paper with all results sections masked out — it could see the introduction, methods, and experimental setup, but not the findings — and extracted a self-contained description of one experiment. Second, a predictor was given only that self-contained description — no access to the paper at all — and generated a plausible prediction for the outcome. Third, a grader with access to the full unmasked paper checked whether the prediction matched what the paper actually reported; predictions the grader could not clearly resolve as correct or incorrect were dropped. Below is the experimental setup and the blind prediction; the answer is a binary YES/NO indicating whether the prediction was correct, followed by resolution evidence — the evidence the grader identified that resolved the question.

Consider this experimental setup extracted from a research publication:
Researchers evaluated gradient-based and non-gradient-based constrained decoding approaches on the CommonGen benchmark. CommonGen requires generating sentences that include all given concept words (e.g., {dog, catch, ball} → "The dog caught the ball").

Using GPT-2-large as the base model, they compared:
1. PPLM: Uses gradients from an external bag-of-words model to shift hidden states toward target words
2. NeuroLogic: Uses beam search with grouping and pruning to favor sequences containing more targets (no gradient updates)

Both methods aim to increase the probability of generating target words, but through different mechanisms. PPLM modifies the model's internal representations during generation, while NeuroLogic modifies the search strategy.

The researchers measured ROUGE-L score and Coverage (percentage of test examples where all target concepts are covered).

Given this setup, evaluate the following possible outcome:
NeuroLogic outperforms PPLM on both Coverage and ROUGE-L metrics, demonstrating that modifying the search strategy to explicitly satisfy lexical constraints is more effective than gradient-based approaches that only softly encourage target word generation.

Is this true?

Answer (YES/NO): YES